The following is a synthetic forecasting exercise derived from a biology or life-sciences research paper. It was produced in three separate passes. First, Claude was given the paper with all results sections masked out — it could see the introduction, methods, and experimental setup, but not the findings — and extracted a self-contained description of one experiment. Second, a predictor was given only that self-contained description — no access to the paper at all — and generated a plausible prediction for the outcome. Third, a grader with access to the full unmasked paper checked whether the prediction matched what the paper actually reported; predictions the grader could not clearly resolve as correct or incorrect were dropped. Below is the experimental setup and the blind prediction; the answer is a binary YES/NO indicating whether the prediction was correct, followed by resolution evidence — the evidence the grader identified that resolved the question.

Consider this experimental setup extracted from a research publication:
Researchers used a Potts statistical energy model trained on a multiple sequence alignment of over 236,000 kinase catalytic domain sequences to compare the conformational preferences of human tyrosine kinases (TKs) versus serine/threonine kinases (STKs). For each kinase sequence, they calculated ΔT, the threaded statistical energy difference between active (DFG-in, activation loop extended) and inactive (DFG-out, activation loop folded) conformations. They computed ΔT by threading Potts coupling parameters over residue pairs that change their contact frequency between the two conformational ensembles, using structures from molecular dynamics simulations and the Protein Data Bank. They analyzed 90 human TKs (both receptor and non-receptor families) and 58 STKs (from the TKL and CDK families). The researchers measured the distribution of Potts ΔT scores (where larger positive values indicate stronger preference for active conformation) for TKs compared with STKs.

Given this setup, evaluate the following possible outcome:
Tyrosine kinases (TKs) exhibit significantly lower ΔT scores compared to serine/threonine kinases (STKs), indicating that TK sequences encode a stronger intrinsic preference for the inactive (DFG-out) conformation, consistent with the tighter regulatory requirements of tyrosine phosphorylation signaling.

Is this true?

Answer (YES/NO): YES